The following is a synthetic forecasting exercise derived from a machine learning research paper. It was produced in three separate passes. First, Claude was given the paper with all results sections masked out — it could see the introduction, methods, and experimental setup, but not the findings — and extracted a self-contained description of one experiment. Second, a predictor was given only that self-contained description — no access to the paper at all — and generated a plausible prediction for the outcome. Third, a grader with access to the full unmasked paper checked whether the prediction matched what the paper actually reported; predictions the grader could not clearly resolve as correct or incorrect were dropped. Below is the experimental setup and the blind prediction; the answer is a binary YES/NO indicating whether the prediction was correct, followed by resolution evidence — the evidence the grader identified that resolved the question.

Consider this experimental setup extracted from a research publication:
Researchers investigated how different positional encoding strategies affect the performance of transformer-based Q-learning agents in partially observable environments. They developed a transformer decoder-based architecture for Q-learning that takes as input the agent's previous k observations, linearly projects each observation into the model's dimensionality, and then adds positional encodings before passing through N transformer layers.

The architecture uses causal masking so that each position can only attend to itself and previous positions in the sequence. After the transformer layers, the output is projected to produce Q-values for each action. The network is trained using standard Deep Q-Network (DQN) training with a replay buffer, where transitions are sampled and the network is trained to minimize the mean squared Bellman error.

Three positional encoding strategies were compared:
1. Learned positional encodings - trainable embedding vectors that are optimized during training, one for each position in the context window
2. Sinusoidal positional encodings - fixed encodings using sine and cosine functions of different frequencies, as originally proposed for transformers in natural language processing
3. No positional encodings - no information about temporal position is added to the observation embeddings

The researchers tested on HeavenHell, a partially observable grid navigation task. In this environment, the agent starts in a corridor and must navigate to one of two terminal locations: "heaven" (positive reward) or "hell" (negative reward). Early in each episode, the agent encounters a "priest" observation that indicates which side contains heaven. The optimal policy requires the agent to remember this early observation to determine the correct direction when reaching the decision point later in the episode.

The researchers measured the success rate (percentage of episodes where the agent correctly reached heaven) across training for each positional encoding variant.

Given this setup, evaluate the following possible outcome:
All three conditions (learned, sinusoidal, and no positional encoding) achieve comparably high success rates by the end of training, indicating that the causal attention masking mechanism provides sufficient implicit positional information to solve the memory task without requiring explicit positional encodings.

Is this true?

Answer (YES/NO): YES